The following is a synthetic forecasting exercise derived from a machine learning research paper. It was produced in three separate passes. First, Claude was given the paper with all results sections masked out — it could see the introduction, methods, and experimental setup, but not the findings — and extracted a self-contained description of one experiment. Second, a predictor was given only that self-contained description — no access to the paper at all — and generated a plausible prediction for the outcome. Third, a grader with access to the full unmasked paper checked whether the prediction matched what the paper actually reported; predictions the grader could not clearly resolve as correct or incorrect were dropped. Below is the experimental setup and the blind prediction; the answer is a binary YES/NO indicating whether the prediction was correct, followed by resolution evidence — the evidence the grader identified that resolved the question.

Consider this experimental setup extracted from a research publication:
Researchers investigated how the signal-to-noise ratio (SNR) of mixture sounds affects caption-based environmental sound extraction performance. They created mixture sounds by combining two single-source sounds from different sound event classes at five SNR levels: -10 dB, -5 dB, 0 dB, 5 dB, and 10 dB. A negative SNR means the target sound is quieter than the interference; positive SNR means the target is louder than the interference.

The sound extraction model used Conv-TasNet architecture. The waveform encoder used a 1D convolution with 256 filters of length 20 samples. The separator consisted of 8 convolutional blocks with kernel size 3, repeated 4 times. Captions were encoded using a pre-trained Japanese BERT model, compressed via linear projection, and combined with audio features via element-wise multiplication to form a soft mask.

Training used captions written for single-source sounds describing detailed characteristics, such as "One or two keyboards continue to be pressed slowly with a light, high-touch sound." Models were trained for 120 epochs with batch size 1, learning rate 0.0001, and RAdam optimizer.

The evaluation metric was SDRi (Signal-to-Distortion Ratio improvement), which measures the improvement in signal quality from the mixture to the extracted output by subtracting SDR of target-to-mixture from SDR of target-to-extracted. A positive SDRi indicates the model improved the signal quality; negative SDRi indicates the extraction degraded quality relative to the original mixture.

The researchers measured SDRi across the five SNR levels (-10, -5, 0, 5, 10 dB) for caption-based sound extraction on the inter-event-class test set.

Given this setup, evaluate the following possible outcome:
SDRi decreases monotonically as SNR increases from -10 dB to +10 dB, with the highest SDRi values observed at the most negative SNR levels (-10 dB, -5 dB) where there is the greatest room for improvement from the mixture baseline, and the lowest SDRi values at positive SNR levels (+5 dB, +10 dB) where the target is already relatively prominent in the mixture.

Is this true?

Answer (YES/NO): YES